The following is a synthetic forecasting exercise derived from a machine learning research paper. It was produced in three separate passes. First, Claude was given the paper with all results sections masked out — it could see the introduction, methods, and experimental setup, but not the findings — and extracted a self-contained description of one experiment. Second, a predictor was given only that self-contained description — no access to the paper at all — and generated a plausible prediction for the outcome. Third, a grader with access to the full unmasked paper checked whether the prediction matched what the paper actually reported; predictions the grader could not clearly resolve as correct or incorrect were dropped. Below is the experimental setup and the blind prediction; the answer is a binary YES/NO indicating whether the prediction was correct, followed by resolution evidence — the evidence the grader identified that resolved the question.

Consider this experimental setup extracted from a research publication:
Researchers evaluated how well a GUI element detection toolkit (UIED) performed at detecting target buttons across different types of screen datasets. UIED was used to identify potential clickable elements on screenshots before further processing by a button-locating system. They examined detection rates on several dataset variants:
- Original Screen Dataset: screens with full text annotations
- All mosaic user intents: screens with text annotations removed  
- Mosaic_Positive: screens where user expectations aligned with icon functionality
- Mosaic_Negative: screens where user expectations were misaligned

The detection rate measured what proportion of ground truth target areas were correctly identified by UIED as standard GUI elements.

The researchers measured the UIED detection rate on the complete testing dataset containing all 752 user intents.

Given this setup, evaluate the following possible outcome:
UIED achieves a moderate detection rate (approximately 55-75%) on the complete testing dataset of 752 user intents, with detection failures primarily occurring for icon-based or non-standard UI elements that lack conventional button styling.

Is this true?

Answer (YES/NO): YES